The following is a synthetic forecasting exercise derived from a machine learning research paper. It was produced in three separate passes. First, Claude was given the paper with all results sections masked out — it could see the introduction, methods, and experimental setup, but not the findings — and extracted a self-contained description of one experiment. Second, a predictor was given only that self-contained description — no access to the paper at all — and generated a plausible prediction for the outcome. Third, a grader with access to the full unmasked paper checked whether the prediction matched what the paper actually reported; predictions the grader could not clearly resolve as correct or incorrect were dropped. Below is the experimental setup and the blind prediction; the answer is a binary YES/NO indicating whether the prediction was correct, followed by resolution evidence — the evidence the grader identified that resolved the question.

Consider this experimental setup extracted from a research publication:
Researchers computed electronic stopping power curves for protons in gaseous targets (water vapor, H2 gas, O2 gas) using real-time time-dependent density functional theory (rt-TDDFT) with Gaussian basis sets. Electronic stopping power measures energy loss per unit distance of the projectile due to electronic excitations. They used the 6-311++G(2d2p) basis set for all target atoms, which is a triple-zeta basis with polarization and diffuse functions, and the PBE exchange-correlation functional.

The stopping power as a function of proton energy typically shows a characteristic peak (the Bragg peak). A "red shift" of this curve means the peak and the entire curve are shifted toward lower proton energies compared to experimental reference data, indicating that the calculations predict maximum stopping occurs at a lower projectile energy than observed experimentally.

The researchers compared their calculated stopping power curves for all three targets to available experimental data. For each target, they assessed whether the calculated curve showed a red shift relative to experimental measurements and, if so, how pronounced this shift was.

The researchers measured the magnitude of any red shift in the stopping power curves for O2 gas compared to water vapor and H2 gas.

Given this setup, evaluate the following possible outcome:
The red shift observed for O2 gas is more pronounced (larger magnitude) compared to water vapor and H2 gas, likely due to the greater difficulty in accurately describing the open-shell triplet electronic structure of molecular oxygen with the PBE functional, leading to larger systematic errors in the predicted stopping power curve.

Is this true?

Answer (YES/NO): NO